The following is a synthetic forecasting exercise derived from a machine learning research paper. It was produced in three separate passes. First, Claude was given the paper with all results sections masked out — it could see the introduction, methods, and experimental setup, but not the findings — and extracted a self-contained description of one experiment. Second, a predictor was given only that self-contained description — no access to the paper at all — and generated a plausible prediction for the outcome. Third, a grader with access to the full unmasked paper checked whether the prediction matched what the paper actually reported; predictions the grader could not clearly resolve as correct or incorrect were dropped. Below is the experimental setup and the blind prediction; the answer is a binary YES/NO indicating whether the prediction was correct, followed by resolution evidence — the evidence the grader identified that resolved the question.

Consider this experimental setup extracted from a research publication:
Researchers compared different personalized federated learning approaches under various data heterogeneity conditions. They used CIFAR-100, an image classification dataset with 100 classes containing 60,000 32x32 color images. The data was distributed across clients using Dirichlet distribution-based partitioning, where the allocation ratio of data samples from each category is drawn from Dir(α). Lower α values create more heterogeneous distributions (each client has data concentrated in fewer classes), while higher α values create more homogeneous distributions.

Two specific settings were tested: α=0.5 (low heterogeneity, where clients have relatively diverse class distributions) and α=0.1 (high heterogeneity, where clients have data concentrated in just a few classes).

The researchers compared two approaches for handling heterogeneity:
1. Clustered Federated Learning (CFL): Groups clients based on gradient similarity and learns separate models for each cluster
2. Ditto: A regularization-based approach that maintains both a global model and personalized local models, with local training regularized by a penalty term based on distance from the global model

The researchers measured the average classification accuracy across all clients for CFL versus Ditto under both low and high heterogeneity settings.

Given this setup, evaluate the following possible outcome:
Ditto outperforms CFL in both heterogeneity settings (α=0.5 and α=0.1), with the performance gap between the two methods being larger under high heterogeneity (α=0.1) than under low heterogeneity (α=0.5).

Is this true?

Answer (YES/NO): NO